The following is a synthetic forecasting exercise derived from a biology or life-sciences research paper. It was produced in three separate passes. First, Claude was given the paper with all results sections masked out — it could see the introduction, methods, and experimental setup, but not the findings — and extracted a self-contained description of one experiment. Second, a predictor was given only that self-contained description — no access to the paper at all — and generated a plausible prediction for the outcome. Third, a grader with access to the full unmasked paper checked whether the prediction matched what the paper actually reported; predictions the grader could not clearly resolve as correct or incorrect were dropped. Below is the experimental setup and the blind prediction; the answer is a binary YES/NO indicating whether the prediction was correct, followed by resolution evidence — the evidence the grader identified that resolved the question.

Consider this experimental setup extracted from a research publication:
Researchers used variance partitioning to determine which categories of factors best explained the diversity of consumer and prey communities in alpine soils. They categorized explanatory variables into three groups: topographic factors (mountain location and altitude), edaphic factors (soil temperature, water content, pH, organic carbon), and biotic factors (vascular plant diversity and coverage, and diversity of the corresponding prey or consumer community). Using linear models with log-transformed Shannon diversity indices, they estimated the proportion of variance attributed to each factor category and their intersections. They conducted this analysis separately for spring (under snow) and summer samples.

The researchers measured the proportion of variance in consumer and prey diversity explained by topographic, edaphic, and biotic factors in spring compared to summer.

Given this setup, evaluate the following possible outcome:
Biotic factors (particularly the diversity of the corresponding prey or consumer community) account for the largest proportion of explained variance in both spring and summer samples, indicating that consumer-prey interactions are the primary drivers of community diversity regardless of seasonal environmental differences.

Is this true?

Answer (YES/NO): NO